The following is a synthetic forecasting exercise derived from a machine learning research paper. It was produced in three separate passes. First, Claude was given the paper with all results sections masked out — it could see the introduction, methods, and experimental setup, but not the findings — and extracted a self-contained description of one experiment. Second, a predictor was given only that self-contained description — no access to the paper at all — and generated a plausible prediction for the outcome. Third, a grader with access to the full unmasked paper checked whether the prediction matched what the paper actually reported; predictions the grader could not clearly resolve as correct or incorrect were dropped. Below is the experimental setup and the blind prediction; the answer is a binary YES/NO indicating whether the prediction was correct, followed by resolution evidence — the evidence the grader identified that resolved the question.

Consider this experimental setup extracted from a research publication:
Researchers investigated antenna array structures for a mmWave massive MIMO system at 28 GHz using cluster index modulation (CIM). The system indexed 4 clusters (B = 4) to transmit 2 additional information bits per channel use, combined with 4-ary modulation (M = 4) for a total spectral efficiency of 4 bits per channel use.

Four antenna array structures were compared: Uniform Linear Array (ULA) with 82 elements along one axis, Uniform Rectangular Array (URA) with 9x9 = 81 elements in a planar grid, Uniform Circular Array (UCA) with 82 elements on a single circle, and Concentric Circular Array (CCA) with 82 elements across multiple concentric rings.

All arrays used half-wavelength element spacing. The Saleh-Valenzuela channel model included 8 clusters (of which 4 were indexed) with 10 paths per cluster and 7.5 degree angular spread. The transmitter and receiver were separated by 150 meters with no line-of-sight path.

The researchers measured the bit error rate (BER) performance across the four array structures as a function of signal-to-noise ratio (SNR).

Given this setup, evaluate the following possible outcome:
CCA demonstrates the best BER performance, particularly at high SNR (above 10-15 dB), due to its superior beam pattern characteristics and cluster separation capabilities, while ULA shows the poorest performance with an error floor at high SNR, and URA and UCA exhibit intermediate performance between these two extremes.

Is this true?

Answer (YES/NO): NO